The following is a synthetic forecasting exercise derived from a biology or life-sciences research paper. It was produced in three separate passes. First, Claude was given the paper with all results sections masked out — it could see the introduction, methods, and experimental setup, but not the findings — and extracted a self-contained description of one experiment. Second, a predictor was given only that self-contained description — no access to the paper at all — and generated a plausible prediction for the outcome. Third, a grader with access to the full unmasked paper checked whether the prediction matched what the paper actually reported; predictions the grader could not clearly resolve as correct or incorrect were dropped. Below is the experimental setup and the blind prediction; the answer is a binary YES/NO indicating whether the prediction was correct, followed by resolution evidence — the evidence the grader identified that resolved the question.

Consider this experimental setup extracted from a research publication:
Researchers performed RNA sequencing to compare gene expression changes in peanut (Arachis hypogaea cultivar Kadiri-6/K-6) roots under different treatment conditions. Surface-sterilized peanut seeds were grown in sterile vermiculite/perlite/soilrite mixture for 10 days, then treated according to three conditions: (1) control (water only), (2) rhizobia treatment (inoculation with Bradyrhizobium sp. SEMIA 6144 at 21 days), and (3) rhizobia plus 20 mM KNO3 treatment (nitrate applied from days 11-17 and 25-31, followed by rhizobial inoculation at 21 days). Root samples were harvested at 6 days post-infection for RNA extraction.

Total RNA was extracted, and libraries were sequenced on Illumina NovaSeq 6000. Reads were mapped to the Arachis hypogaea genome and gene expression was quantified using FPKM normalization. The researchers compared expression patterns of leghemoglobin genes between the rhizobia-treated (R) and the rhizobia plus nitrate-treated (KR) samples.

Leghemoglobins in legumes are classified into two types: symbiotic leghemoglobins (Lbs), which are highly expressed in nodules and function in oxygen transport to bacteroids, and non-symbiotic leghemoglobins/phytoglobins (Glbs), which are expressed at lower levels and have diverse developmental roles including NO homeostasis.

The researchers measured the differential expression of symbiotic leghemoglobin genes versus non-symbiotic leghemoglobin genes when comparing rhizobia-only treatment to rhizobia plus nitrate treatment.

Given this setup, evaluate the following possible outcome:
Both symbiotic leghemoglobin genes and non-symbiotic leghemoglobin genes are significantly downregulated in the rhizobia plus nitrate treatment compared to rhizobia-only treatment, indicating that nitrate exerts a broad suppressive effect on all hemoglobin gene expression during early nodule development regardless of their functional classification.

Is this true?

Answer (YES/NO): NO